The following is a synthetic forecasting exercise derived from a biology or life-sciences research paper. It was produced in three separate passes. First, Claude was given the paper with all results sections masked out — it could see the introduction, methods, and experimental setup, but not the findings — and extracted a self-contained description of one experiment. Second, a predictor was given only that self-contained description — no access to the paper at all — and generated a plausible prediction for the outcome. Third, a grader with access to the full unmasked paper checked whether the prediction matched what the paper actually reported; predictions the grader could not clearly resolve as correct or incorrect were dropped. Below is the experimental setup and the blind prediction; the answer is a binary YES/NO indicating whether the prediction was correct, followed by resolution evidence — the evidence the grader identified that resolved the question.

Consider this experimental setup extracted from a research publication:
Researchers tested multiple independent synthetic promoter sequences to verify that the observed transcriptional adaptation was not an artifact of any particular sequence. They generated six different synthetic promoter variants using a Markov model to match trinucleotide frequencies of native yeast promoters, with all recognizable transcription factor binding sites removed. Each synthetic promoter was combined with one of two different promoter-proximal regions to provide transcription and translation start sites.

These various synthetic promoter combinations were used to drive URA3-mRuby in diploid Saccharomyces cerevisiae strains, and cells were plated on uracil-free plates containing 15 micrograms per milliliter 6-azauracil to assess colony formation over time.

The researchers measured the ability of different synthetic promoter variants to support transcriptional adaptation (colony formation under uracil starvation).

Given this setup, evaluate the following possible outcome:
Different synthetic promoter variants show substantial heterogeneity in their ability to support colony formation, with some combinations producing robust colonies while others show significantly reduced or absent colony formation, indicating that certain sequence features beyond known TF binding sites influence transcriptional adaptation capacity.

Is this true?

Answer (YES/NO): YES